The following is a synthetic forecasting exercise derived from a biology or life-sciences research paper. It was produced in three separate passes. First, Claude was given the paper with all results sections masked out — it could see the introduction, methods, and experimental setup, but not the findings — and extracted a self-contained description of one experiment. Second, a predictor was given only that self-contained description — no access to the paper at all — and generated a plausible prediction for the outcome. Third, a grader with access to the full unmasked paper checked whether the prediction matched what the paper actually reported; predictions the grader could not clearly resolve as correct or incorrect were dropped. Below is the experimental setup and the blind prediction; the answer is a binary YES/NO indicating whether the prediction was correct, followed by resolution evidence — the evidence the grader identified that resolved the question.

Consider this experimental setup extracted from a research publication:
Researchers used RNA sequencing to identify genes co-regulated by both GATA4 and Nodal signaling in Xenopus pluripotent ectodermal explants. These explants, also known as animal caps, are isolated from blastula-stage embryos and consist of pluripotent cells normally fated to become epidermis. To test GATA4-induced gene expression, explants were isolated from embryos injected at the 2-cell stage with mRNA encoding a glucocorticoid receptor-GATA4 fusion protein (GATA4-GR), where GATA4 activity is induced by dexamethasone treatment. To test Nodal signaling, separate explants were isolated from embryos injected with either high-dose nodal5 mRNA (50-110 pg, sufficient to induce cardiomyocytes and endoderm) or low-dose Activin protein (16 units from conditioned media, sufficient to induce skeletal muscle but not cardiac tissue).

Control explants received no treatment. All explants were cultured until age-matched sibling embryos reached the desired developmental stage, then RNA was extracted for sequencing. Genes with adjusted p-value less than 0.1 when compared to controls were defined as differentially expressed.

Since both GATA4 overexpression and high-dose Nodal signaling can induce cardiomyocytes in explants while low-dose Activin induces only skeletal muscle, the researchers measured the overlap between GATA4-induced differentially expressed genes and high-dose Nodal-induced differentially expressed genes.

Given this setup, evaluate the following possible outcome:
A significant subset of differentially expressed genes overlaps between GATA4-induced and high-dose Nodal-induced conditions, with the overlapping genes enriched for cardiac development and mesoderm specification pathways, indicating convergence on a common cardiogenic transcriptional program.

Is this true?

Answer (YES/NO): YES